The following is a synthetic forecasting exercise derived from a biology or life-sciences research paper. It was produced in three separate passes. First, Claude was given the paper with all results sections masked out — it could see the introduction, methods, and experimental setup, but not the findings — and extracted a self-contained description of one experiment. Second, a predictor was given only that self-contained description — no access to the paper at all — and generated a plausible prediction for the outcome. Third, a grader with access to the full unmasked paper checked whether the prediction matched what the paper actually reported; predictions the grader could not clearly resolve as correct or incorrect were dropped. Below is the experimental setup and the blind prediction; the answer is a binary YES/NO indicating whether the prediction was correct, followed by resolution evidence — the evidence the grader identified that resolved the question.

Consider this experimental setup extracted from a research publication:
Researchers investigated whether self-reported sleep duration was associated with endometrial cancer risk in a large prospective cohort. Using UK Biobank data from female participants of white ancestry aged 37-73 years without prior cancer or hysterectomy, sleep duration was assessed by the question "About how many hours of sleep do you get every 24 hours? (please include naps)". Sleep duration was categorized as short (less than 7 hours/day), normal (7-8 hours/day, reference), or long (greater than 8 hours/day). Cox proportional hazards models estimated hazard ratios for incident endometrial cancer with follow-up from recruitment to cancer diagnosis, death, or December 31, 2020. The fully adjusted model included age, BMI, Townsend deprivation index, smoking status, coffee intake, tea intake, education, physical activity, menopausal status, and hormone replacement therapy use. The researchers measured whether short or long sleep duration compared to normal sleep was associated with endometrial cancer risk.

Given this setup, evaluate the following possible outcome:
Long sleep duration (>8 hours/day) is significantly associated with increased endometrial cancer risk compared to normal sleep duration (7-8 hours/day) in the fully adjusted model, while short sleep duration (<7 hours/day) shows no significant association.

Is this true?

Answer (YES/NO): NO